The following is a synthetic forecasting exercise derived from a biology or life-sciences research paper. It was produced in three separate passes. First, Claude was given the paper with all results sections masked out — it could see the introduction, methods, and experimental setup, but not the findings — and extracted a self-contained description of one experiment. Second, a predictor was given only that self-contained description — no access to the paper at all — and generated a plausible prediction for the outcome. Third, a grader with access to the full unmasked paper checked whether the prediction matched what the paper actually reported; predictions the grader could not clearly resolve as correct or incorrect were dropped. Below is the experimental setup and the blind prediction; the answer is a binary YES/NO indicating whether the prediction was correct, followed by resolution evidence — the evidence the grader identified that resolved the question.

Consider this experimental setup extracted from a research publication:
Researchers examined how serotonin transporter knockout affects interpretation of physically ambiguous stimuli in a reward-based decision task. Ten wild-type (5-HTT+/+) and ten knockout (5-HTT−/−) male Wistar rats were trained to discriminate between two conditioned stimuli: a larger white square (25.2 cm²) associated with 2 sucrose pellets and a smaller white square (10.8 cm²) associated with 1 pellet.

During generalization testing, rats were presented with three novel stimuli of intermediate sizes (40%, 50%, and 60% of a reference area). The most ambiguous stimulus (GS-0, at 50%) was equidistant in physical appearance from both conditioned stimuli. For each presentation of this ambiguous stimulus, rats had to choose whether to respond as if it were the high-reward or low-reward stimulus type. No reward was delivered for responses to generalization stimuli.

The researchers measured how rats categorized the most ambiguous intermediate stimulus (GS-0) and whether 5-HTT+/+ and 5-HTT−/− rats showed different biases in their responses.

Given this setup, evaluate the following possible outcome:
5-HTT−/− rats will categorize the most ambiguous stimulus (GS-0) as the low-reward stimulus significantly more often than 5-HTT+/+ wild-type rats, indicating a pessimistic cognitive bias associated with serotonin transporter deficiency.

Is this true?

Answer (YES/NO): NO